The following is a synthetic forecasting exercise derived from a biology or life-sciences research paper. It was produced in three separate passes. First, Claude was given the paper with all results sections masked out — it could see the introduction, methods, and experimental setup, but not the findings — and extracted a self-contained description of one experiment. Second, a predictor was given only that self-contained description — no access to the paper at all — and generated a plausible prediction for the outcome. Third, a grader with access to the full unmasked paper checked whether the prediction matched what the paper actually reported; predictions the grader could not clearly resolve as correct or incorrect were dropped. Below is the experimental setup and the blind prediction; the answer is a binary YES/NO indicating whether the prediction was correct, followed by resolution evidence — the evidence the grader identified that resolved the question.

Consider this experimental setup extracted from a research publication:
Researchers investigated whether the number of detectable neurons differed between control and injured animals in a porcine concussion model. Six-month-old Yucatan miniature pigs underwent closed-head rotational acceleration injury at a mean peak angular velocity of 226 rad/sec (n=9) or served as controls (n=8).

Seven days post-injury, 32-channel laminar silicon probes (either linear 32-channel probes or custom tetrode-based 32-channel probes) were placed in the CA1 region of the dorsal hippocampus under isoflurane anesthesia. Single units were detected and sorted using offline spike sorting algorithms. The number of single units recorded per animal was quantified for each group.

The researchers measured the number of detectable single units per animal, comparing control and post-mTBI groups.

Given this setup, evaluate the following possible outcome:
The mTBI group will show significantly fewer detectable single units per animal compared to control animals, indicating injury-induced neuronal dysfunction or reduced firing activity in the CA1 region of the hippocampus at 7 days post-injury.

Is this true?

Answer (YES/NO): NO